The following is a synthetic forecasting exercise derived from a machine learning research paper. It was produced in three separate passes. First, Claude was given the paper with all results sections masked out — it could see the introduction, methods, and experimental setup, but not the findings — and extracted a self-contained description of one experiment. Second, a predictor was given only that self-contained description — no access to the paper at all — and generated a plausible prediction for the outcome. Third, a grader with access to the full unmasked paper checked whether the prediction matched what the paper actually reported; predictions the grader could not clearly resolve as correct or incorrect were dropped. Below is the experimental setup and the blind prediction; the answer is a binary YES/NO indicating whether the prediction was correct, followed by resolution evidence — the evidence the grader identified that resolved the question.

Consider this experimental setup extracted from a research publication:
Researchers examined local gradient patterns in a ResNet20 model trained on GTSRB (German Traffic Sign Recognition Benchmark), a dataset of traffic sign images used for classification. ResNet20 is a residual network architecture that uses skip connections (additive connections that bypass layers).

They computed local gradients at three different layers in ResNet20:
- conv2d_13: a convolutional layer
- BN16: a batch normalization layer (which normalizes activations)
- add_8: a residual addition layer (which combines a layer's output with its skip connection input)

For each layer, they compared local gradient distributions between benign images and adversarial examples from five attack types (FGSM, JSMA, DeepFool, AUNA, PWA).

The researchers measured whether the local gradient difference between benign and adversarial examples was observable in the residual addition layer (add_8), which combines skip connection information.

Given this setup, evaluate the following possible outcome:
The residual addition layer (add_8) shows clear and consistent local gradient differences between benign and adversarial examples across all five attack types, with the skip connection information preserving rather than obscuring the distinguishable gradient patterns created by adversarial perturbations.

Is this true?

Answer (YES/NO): YES